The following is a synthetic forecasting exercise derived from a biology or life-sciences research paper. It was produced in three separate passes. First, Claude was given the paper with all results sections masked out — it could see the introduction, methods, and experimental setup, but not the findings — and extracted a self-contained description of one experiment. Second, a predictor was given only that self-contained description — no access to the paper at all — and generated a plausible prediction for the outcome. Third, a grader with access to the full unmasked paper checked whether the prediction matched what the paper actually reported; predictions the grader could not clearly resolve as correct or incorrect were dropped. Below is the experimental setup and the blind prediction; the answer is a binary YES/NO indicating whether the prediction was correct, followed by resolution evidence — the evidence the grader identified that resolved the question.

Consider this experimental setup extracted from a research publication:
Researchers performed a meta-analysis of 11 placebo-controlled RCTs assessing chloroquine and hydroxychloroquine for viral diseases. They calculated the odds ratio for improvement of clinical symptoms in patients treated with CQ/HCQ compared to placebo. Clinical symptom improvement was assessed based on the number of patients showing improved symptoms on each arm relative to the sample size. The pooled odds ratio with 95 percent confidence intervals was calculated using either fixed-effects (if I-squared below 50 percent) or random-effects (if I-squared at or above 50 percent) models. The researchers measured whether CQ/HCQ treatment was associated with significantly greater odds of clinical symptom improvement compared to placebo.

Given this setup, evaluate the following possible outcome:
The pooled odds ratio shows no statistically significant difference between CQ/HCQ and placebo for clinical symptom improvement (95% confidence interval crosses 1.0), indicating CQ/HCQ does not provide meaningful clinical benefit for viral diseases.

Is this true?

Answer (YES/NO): YES